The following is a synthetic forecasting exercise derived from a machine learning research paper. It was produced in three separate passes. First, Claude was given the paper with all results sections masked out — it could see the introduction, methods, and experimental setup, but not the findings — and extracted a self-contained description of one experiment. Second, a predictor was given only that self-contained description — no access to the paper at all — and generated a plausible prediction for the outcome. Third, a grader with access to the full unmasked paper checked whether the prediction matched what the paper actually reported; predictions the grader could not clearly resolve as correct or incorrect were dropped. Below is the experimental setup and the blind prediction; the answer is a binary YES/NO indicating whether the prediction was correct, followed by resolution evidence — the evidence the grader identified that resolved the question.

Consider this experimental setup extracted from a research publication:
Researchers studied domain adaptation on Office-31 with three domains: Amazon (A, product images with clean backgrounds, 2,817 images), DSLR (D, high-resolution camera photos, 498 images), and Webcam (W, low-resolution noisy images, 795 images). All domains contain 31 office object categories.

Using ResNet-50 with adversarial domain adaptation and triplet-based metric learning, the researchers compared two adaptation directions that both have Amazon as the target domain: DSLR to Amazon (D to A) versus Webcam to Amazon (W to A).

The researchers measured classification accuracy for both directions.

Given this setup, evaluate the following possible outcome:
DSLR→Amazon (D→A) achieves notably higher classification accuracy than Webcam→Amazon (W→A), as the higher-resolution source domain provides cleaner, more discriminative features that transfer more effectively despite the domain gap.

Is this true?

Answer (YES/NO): NO